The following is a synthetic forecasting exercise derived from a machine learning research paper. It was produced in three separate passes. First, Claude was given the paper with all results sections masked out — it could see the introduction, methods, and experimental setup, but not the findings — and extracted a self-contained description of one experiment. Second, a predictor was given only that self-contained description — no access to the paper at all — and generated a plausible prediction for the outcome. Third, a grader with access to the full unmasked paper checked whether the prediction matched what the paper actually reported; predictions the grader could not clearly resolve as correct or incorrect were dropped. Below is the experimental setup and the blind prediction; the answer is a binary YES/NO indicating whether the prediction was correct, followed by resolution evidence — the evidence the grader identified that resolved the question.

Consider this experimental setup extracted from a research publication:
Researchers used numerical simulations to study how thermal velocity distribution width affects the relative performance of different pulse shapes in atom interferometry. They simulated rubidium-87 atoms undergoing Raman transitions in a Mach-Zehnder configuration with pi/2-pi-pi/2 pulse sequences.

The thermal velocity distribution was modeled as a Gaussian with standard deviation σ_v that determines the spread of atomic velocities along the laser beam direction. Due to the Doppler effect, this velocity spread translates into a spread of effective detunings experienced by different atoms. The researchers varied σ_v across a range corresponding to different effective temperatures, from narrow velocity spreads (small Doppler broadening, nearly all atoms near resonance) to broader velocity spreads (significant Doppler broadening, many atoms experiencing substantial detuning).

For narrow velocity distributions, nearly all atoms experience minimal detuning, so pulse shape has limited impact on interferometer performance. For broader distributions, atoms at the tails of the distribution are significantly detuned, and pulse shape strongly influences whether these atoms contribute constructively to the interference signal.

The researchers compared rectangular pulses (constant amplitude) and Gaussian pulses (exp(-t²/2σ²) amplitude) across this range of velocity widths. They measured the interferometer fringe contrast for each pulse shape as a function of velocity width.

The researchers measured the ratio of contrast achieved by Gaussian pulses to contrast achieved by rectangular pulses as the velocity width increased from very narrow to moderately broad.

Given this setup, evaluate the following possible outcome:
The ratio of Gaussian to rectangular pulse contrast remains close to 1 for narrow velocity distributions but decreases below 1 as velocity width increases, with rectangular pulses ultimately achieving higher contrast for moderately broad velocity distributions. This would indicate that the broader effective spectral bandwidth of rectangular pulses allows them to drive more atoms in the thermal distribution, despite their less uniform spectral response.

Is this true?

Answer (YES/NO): NO